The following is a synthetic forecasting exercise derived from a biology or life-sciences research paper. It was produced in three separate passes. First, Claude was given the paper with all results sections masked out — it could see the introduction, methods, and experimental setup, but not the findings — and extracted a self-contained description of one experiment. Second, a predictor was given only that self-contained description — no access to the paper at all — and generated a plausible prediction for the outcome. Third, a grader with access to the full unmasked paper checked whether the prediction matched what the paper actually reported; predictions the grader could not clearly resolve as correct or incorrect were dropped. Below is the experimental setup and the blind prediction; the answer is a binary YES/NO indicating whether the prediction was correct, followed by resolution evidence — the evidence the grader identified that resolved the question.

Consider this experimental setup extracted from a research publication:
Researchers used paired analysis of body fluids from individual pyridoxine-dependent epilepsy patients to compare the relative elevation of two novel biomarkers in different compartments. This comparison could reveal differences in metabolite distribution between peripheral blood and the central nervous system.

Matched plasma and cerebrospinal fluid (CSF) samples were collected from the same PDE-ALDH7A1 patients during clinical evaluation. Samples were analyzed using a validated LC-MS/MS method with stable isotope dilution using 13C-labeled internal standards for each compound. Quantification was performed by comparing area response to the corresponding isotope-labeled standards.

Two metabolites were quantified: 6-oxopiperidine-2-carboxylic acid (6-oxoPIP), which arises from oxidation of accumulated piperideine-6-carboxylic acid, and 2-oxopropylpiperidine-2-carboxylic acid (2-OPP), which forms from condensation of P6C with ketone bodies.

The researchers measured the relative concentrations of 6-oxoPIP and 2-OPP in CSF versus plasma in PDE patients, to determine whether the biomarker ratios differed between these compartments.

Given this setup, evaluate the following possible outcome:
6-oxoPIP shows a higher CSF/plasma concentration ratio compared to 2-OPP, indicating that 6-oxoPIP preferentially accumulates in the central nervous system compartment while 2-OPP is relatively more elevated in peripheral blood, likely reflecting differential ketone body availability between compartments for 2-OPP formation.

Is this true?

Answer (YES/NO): NO